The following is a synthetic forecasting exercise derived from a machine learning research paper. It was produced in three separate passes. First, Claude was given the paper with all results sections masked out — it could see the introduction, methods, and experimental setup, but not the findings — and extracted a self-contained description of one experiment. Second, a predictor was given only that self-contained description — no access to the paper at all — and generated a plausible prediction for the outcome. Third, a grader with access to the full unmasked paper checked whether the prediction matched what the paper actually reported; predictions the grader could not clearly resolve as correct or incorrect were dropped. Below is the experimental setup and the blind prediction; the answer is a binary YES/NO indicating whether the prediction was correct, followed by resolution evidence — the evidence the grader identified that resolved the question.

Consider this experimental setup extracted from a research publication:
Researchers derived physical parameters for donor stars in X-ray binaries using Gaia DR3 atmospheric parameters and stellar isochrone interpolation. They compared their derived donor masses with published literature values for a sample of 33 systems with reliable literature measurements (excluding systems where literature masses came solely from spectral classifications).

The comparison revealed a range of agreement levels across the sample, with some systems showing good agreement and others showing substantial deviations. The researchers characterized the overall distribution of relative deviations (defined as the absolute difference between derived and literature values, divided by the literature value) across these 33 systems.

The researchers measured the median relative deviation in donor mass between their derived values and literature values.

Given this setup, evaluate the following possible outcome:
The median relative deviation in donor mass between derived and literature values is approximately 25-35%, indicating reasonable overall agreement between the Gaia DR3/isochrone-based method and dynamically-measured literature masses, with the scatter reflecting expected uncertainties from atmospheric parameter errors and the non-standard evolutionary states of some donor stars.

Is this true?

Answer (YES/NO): NO